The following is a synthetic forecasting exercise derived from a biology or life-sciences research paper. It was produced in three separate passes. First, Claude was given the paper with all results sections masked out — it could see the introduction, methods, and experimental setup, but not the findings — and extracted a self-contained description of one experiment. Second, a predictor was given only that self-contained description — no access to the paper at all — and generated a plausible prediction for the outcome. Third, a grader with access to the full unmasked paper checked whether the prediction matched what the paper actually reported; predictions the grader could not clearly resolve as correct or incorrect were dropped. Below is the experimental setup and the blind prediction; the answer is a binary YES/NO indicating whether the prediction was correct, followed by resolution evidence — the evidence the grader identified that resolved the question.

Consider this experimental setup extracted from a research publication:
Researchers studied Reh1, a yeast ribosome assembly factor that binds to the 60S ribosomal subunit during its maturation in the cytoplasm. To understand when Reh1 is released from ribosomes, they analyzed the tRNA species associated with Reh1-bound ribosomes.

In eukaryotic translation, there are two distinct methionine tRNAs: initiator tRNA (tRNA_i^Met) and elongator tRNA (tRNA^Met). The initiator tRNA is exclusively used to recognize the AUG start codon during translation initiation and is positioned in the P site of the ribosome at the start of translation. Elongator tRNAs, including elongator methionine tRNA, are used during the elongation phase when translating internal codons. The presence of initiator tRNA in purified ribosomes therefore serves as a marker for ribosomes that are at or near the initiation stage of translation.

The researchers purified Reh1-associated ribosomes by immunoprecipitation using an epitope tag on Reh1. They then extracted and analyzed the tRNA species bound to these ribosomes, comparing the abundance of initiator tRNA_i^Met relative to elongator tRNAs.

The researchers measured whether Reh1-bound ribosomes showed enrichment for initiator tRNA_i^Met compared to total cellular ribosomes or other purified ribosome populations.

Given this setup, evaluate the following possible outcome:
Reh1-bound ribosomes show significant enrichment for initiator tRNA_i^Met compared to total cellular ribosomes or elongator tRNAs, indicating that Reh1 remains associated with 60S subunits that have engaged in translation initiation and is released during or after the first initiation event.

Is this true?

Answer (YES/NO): YES